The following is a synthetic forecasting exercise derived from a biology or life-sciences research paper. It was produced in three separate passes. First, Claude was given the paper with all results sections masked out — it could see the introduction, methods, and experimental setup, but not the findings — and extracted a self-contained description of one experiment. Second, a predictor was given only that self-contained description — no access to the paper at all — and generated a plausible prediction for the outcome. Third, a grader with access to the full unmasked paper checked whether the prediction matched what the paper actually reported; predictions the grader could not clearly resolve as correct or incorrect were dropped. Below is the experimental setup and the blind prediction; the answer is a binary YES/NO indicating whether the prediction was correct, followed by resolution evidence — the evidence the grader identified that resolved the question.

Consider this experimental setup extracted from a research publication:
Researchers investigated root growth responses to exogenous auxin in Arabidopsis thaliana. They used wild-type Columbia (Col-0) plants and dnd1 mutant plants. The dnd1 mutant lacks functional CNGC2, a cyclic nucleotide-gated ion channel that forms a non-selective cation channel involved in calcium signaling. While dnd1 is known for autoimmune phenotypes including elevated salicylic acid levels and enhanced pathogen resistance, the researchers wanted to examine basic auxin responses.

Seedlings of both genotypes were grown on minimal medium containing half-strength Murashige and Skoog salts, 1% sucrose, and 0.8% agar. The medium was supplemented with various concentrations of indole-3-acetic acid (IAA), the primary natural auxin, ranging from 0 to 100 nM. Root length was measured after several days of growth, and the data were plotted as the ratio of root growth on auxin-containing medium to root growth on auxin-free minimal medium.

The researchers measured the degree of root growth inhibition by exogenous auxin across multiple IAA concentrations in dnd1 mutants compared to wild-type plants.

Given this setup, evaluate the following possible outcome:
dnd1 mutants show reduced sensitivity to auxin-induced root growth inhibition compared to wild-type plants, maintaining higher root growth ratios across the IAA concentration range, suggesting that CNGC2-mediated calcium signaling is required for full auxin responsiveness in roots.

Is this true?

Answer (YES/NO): YES